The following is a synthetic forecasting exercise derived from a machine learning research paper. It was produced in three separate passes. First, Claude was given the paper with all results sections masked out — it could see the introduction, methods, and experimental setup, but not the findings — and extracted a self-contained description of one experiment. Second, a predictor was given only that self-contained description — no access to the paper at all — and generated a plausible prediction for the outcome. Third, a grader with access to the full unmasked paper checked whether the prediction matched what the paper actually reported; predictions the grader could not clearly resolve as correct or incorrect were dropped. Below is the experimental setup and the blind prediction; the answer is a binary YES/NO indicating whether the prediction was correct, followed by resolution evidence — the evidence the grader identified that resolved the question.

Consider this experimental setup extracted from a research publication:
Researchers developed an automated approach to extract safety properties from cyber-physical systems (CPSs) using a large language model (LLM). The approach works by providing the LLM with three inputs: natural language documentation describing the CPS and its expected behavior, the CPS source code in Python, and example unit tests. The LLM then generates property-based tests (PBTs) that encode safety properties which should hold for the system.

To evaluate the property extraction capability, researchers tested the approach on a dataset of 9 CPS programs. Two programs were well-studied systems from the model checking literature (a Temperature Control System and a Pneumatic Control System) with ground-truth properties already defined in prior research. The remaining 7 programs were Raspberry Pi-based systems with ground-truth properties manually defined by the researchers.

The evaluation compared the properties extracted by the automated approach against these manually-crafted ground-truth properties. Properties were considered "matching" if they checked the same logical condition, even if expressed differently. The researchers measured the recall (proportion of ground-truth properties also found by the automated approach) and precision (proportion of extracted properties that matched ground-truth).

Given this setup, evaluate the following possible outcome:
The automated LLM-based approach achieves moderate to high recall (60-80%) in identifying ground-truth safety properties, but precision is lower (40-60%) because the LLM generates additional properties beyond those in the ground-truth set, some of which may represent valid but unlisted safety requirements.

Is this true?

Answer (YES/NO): NO